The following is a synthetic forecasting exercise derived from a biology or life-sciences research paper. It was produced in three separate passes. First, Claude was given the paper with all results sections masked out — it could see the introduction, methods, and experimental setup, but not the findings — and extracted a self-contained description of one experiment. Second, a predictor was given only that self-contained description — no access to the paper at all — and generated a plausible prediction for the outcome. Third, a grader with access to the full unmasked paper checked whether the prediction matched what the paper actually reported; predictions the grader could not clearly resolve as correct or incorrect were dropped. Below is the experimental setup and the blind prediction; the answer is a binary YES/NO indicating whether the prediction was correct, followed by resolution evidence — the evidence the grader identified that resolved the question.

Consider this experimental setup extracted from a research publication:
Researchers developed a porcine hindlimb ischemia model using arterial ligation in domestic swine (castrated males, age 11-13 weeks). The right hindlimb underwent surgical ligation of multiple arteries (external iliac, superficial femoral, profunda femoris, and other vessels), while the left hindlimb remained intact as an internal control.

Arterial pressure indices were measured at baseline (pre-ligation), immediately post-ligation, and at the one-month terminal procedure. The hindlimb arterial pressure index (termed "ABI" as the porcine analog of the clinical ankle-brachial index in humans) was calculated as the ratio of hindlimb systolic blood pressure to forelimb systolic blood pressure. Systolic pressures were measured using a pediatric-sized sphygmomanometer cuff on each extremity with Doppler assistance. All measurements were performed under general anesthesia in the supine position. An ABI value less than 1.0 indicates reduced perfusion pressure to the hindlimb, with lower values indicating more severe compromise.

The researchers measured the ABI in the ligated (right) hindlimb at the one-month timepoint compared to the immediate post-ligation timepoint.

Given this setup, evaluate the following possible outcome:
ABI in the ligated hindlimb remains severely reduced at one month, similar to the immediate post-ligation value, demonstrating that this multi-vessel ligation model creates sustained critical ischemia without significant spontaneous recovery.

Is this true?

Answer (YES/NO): NO